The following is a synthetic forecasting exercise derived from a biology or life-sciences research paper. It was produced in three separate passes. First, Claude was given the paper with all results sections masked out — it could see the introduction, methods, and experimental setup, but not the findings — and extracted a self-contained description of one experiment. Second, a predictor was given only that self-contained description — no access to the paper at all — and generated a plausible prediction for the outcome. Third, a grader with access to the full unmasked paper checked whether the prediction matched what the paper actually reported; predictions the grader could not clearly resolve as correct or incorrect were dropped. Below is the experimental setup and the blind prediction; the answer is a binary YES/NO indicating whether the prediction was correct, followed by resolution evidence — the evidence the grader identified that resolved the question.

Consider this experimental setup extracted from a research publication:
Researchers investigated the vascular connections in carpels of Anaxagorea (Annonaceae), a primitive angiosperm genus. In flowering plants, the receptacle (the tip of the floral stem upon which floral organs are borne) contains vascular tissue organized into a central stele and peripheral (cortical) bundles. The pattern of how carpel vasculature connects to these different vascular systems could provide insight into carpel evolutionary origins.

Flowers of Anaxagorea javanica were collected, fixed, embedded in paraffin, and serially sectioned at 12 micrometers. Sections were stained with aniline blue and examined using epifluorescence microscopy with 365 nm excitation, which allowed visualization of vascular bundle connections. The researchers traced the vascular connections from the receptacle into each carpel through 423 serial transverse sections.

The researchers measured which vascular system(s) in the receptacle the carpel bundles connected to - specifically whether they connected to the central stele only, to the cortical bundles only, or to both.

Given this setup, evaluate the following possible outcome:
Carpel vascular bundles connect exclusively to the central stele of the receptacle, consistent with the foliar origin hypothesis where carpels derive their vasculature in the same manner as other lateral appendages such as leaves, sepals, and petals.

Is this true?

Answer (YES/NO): NO